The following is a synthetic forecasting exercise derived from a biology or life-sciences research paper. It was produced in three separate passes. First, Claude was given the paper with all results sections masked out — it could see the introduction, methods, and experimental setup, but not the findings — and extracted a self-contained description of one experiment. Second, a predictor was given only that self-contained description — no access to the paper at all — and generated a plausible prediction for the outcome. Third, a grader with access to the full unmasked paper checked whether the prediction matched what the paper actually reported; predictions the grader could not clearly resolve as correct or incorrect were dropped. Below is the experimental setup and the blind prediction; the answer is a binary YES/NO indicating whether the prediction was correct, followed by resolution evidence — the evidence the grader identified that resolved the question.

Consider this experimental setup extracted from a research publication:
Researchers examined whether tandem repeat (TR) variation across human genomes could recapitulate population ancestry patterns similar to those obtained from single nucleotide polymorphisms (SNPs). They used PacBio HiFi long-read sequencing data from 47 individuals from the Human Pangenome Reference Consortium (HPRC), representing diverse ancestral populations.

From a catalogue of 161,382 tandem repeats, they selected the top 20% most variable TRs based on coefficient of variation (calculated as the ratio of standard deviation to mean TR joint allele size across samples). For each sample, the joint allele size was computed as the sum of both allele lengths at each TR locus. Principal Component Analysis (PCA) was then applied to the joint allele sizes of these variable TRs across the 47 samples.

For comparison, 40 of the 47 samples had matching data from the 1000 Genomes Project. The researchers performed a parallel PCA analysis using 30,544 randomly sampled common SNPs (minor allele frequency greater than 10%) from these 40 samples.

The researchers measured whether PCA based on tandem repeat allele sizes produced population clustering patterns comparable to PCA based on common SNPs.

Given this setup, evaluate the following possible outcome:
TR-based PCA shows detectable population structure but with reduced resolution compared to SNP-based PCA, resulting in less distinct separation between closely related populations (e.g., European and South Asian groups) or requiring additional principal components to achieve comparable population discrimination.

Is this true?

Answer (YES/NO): NO